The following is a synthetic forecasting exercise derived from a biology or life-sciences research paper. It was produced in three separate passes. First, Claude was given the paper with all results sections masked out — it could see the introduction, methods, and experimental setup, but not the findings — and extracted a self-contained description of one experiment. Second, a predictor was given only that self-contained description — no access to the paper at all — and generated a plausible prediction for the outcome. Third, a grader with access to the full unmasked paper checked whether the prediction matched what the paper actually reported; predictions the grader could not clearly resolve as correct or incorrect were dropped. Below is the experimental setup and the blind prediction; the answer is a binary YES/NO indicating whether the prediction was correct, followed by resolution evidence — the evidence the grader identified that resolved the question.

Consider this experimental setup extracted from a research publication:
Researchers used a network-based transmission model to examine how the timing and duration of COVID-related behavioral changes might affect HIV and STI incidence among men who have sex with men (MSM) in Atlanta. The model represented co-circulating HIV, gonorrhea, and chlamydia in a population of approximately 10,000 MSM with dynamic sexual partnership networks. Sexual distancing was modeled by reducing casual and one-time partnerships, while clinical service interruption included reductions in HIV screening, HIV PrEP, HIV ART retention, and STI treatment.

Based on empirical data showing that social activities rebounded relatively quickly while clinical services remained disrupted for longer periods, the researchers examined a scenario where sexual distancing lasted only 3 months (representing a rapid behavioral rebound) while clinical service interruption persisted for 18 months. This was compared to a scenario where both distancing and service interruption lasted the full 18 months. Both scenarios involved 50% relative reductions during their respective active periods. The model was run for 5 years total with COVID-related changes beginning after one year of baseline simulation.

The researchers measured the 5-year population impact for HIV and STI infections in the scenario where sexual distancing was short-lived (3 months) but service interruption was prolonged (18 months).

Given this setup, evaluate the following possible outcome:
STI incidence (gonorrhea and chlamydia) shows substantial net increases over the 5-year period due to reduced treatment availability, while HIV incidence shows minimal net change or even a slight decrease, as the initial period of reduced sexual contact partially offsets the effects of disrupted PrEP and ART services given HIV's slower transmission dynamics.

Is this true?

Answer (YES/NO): NO